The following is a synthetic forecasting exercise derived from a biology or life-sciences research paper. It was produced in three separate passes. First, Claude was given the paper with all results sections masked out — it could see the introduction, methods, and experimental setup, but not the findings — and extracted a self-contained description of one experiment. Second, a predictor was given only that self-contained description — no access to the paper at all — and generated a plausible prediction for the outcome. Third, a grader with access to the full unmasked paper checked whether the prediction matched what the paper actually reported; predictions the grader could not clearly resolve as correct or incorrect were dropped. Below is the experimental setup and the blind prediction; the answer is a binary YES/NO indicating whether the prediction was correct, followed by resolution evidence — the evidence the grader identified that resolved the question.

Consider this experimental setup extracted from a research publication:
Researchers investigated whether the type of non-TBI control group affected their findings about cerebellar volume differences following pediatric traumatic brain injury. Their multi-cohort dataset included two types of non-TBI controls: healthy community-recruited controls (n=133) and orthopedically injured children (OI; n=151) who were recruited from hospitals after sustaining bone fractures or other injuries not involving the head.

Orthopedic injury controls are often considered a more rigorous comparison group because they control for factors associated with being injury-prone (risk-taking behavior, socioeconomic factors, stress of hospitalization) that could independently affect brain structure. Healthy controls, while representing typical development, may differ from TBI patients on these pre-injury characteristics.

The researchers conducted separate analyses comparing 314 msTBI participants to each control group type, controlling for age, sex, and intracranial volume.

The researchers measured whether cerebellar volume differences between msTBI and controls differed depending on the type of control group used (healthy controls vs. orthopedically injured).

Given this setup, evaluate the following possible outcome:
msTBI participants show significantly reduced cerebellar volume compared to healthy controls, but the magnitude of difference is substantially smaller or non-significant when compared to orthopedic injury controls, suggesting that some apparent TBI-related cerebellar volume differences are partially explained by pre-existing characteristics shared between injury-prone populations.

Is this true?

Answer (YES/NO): YES